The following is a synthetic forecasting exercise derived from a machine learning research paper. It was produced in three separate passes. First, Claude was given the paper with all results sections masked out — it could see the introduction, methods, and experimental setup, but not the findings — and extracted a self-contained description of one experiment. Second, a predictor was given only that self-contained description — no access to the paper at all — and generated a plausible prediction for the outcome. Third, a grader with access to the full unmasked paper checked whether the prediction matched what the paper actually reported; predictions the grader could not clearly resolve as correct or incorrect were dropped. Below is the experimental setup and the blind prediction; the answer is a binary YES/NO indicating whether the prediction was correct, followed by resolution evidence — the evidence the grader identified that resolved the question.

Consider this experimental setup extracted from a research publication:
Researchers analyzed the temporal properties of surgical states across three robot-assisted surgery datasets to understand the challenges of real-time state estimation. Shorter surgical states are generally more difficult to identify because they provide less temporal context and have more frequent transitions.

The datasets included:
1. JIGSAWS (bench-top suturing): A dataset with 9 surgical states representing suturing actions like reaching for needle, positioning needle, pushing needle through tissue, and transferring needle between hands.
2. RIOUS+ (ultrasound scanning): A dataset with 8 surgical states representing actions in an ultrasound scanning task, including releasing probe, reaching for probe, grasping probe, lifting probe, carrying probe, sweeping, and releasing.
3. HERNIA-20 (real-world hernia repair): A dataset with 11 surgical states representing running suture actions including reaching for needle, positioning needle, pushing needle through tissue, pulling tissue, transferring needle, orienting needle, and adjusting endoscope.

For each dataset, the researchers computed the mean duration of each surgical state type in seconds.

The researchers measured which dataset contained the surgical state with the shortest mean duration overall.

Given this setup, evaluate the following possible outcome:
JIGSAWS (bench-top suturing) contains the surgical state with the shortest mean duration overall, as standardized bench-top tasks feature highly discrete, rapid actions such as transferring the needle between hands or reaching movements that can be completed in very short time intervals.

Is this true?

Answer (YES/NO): NO